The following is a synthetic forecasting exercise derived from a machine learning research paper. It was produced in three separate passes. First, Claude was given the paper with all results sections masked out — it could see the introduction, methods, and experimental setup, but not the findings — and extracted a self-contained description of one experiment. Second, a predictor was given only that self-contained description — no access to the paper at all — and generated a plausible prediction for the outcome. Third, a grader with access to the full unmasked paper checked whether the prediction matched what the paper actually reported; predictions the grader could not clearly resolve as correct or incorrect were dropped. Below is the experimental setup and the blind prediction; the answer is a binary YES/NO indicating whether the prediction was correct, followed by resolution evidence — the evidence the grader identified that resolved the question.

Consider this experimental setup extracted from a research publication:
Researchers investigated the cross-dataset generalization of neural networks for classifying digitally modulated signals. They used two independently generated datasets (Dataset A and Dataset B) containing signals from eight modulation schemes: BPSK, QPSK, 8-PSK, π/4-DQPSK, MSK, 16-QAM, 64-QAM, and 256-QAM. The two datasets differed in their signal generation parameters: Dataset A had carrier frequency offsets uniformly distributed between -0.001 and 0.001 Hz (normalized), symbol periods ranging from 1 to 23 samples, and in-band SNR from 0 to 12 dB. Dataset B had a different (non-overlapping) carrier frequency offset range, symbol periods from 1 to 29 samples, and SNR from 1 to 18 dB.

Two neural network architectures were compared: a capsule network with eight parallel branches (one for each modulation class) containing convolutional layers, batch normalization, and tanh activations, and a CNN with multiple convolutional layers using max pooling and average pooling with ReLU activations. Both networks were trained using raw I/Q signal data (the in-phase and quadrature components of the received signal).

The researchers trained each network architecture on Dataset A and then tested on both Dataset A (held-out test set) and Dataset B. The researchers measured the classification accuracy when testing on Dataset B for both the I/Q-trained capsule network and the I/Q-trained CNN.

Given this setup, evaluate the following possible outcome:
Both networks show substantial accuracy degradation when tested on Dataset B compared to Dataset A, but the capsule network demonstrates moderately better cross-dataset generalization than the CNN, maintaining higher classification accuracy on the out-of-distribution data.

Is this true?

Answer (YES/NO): NO